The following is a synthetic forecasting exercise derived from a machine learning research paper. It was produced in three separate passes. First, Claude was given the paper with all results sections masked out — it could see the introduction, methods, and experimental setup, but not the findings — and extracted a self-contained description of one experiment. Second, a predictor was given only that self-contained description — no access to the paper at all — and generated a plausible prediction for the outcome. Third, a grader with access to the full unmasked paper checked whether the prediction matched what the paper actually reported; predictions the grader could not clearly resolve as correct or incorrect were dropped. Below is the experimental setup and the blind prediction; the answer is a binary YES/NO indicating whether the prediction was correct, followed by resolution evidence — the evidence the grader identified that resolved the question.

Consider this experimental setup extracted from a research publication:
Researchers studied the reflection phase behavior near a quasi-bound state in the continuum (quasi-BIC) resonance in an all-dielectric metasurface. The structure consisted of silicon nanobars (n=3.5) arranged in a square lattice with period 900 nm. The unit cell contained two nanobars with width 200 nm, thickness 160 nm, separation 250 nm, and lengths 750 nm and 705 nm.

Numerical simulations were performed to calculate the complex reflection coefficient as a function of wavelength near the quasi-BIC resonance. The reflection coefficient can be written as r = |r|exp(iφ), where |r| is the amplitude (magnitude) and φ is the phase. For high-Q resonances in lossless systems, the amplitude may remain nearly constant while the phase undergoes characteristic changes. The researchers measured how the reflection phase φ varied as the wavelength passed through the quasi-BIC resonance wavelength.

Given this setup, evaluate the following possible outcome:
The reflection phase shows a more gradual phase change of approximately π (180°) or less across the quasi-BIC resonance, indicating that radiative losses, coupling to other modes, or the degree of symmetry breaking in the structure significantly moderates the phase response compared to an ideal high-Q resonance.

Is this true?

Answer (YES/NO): NO